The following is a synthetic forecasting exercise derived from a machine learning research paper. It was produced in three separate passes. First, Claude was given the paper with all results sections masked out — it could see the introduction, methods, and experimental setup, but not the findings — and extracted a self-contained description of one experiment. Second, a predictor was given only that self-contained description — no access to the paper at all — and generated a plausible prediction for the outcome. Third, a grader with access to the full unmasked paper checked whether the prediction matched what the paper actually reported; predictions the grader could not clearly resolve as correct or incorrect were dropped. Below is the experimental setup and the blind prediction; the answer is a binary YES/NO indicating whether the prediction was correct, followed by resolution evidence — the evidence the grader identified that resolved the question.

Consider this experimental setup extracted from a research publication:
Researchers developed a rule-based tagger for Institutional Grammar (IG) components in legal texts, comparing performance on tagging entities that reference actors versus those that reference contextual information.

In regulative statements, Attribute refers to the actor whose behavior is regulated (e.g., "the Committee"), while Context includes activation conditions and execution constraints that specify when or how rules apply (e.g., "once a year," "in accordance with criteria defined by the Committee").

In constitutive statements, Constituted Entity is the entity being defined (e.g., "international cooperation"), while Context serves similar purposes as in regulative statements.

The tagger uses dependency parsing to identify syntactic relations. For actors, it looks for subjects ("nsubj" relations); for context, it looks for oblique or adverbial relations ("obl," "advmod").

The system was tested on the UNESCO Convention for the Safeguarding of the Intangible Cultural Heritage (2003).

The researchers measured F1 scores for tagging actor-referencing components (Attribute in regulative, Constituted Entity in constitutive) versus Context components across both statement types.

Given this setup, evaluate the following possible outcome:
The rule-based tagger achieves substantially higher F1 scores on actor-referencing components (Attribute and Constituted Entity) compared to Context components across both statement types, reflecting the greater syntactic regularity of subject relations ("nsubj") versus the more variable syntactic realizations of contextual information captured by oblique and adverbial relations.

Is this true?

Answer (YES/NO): NO